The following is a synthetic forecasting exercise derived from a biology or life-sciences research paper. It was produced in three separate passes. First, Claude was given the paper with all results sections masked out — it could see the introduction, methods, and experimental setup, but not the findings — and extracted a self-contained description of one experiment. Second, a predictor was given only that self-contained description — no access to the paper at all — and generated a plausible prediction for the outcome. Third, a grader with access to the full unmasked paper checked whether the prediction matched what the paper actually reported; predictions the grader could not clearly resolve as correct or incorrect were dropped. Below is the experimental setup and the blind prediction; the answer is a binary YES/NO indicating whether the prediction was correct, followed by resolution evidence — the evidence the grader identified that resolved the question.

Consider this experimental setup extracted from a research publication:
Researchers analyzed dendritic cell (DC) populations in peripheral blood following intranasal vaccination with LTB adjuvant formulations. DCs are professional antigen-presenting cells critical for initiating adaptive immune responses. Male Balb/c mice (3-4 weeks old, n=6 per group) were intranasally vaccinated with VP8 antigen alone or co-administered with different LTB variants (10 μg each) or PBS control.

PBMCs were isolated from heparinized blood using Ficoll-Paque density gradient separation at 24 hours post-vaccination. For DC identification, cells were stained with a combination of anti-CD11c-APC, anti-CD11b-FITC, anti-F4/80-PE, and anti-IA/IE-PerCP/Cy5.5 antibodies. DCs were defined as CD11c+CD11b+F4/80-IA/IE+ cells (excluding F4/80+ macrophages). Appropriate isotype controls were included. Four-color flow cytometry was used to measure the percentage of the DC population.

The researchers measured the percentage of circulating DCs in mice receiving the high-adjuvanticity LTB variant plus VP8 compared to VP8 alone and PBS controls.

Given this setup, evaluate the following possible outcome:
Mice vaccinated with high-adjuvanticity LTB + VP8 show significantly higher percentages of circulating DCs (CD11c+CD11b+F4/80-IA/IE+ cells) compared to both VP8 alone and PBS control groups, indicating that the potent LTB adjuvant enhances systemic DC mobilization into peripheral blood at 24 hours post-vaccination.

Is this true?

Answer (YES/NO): NO